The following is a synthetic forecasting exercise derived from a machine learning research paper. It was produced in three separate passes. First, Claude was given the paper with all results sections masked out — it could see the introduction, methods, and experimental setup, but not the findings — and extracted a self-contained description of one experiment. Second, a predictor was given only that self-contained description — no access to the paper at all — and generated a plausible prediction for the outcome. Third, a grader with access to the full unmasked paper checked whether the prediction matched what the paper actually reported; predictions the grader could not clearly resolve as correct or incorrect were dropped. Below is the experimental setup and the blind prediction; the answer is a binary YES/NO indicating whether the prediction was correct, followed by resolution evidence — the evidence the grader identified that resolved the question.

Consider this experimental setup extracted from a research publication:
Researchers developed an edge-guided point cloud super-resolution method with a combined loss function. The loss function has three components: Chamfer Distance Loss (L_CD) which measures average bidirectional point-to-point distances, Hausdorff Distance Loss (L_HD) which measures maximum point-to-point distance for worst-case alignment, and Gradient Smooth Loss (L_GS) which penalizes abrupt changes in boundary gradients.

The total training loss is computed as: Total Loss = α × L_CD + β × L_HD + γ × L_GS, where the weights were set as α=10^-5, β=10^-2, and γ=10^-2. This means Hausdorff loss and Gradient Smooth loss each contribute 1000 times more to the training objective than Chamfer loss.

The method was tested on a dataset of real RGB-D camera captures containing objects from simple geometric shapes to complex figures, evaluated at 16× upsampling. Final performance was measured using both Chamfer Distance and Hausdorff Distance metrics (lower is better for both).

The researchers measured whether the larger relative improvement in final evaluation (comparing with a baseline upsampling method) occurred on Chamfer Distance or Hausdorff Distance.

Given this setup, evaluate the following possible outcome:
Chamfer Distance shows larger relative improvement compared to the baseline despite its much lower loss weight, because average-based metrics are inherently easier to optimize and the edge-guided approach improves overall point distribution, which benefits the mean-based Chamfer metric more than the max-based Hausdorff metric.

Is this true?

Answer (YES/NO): NO